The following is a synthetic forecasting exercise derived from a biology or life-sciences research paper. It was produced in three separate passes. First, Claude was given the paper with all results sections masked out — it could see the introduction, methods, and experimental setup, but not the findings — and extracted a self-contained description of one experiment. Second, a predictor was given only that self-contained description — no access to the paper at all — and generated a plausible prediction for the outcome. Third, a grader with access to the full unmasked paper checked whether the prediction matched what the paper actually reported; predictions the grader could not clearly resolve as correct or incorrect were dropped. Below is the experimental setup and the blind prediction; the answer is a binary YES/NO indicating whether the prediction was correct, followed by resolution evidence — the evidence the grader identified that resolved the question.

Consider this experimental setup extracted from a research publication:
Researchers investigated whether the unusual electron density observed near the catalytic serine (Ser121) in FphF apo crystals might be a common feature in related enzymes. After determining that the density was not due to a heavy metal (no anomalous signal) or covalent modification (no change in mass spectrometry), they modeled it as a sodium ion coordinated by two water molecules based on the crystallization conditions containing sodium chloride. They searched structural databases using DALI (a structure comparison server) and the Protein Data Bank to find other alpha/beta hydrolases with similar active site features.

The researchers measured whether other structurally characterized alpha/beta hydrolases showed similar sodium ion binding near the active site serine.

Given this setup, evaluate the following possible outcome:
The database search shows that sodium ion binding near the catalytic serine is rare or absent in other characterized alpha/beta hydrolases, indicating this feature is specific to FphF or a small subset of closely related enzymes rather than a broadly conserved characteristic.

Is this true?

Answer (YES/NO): NO